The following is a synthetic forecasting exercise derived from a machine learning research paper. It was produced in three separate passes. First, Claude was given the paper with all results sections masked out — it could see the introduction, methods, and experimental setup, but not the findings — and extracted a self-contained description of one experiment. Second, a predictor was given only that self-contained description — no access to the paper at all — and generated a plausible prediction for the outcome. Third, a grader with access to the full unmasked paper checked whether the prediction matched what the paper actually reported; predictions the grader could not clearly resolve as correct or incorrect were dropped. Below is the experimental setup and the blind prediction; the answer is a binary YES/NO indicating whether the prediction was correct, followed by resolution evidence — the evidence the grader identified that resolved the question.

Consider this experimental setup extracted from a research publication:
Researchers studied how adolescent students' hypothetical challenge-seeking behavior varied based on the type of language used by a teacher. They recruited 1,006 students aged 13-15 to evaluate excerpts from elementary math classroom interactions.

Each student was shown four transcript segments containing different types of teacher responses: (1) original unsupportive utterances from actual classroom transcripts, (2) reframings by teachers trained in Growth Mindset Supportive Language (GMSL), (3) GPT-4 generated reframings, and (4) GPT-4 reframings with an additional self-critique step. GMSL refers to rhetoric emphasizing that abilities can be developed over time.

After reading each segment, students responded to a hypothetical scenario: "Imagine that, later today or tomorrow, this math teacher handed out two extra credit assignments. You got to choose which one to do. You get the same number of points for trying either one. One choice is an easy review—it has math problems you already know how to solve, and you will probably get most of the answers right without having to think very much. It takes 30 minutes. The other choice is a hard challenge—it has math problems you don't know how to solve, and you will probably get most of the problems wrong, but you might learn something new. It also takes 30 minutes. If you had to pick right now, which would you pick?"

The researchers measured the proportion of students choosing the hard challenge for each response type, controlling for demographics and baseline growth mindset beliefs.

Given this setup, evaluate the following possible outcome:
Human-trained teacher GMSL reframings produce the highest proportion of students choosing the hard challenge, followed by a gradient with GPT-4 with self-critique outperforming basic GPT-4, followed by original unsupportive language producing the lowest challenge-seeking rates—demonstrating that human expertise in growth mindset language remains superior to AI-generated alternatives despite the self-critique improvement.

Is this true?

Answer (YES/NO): NO